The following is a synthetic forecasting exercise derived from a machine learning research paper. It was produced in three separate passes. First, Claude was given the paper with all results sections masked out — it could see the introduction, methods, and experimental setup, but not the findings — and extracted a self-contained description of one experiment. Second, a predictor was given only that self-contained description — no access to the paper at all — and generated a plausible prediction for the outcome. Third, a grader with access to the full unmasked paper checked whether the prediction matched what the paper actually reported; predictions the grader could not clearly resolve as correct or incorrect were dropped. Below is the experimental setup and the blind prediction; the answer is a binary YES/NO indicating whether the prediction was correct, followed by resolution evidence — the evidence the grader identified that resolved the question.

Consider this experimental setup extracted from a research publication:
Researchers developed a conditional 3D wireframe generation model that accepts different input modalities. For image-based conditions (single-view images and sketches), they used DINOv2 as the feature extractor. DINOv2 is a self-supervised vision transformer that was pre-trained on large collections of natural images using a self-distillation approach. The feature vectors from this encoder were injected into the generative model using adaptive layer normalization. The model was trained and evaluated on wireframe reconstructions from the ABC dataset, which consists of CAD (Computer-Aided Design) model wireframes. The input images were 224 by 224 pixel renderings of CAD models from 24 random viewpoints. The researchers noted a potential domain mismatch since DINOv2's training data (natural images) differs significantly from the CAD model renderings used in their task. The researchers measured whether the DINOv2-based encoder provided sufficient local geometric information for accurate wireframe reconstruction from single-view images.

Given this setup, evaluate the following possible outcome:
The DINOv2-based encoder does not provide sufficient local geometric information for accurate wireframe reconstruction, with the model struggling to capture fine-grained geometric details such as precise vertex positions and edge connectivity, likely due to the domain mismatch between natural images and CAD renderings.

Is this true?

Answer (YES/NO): YES